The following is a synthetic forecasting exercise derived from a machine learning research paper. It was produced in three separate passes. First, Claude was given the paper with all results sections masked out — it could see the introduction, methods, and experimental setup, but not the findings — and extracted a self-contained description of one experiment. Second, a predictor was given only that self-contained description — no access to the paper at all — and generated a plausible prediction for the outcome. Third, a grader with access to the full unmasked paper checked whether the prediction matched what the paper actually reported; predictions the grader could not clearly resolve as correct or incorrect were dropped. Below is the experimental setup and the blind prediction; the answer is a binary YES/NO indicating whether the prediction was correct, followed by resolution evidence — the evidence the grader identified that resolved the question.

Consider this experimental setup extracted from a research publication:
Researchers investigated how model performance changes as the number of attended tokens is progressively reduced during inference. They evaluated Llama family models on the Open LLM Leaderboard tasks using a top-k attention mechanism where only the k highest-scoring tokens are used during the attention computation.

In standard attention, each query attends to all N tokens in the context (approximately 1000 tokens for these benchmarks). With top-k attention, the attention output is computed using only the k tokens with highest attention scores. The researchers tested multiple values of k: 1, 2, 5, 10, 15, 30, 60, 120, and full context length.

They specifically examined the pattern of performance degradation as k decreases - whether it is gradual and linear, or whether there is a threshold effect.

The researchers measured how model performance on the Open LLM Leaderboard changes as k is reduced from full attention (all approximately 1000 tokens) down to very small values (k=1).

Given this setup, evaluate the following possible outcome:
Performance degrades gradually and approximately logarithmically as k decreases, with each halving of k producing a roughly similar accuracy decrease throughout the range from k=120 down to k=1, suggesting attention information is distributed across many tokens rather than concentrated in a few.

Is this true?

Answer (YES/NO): NO